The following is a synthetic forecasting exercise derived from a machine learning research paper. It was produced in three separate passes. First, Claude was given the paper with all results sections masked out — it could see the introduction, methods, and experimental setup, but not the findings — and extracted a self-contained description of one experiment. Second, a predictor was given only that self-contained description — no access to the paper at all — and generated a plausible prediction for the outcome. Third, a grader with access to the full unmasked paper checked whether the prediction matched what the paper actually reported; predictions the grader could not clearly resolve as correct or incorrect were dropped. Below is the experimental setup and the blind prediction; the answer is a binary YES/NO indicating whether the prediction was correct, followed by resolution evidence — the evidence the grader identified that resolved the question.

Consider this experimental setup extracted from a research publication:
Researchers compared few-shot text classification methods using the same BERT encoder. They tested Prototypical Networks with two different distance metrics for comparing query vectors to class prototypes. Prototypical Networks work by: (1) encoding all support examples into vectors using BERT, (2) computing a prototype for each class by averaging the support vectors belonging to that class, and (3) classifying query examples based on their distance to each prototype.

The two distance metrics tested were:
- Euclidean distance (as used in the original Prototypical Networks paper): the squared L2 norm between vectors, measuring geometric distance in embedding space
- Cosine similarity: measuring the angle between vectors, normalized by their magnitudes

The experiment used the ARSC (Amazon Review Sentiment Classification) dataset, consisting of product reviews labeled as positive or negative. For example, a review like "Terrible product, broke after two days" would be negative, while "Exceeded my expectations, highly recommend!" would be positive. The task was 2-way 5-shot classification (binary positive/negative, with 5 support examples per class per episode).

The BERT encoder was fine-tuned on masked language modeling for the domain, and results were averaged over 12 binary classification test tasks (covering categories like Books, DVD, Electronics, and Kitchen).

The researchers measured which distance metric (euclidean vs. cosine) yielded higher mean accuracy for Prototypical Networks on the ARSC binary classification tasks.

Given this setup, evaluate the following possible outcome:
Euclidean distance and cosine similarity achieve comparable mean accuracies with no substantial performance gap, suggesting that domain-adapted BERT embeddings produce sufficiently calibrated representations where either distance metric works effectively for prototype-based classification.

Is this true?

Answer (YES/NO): NO